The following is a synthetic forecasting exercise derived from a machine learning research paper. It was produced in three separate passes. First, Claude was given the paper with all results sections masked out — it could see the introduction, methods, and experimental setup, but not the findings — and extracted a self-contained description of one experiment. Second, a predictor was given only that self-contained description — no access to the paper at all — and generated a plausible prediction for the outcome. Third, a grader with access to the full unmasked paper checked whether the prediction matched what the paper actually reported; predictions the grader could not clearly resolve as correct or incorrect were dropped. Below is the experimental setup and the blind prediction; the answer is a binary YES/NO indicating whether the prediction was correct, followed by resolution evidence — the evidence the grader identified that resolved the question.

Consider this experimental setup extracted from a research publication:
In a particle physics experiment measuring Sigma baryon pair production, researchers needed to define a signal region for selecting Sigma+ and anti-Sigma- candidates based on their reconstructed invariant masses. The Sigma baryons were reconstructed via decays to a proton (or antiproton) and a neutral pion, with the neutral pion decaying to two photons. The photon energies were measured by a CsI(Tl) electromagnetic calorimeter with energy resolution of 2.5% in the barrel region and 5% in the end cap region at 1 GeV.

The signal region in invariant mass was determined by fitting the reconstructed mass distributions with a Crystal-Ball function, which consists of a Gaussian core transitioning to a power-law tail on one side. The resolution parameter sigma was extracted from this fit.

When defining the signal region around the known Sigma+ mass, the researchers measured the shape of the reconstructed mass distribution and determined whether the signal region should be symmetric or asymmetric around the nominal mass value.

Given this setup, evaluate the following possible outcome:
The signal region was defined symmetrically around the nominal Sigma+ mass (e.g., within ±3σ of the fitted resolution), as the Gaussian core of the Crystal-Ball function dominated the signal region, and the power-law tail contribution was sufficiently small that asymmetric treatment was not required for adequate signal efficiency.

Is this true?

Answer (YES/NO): NO